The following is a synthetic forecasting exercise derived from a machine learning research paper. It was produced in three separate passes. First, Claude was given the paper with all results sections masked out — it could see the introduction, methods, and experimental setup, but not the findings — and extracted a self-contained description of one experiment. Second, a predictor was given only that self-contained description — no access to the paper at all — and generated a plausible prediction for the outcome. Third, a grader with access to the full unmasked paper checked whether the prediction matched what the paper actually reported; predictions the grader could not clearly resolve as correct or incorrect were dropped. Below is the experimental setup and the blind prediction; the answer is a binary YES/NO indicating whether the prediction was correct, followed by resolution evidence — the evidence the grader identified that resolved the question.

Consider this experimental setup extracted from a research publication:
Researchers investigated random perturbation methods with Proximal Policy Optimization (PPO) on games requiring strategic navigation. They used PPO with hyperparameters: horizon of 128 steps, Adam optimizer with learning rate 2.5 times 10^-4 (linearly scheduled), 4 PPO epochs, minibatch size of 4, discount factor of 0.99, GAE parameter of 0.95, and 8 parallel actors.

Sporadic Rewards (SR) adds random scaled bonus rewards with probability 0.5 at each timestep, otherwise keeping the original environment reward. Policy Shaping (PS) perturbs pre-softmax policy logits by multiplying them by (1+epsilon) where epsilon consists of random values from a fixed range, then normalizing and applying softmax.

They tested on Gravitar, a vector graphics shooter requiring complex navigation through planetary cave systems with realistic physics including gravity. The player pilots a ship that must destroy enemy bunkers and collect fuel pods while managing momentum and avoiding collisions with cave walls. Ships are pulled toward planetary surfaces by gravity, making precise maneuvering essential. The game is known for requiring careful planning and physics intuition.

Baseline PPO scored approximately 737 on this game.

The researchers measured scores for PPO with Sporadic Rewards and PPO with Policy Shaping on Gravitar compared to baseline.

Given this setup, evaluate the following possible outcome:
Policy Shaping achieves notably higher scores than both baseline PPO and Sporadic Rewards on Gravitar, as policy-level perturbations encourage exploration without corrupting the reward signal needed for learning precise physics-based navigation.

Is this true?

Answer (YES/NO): NO